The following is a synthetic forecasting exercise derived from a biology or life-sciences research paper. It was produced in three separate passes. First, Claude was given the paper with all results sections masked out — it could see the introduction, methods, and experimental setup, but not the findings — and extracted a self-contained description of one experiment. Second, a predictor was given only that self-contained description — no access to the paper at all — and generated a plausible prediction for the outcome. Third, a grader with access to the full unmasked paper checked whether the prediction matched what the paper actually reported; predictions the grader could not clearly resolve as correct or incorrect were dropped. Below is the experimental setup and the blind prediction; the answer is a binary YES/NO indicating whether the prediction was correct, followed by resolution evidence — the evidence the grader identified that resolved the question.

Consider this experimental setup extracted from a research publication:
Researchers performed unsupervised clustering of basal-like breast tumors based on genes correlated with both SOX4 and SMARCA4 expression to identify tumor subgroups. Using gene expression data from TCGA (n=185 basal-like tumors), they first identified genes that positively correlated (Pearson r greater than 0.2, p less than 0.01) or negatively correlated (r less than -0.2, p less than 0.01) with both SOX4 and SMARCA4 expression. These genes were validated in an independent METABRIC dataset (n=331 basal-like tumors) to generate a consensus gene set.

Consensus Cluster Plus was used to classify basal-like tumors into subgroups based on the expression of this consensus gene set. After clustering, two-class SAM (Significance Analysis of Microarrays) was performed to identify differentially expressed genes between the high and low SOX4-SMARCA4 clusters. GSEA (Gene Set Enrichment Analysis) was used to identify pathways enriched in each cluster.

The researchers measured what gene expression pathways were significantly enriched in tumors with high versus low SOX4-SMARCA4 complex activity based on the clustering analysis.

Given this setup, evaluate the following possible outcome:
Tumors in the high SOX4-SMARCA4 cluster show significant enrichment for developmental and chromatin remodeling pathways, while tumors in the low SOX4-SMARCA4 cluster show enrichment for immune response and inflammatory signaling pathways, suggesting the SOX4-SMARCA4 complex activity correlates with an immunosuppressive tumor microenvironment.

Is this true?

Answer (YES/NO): NO